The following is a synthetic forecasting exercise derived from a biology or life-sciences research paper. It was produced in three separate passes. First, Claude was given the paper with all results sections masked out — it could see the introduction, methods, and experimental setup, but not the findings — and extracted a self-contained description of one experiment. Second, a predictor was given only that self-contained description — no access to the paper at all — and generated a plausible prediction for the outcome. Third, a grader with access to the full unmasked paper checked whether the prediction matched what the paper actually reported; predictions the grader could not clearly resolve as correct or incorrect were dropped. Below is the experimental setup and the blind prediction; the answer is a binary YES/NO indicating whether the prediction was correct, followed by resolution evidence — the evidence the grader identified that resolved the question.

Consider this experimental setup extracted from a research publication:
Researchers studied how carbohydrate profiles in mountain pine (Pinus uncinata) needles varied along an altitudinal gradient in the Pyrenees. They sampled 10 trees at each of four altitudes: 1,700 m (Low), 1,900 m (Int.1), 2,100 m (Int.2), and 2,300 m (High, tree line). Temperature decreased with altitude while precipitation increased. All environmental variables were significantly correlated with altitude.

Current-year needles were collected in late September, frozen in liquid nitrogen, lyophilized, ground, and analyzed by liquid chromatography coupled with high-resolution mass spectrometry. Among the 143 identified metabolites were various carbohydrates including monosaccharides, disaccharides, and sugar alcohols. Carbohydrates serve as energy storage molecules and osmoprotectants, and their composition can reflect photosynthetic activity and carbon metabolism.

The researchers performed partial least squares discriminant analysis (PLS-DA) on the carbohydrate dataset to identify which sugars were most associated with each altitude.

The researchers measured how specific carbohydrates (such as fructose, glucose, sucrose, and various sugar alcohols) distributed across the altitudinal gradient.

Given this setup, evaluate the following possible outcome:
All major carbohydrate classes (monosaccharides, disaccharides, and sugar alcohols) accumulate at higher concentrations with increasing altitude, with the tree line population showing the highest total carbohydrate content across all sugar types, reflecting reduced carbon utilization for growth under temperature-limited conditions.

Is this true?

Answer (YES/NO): NO